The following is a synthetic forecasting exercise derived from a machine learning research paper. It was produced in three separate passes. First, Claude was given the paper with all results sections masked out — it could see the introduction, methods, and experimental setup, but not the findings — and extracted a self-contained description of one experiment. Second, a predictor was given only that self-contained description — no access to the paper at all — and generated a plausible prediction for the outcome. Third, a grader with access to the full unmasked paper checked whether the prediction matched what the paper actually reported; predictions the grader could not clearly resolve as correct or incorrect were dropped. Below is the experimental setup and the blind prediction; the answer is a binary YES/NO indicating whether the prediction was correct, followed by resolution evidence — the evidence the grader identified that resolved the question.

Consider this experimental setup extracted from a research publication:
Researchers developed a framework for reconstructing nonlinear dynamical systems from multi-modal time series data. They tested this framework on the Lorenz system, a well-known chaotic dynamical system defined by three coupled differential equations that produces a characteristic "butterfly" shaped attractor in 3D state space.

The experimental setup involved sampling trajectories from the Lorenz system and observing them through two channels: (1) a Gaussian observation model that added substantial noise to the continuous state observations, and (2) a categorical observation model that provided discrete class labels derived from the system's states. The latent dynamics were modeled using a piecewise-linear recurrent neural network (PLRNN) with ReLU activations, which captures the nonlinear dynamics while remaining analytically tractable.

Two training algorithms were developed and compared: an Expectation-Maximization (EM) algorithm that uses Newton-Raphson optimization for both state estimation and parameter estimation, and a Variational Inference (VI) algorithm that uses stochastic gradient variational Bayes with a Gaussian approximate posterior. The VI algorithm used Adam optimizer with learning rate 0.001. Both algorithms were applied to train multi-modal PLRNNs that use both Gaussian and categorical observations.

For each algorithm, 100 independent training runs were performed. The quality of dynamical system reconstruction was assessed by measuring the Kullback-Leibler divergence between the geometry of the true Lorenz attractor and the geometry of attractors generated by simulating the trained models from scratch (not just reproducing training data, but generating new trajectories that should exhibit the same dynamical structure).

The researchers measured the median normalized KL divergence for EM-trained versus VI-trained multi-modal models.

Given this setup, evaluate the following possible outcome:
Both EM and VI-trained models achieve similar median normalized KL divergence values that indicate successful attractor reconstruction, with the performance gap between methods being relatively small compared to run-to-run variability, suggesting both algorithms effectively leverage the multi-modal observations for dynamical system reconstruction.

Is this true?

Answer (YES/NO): NO